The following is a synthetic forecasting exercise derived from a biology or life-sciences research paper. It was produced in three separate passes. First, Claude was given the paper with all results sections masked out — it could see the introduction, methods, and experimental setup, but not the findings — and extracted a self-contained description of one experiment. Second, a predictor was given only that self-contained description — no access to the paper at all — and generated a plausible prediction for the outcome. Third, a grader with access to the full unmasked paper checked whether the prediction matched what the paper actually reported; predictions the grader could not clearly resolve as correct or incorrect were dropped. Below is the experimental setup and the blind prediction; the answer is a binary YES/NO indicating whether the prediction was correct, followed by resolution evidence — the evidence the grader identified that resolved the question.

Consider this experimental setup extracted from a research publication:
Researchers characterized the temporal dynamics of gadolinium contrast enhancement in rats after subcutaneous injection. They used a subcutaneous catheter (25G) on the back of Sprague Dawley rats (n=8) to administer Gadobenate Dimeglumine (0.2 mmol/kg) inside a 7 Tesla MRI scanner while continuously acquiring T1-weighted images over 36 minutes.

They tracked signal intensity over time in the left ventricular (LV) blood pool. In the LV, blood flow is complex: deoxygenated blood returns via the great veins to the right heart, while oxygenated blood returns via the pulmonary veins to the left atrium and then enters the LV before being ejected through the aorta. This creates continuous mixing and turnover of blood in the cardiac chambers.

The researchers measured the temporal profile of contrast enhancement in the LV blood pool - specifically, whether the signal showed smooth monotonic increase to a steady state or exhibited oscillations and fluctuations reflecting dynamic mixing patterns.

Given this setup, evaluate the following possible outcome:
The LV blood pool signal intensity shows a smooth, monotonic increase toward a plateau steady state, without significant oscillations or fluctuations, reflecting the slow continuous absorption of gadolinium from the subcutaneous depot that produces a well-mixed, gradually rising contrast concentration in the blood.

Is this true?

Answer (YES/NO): YES